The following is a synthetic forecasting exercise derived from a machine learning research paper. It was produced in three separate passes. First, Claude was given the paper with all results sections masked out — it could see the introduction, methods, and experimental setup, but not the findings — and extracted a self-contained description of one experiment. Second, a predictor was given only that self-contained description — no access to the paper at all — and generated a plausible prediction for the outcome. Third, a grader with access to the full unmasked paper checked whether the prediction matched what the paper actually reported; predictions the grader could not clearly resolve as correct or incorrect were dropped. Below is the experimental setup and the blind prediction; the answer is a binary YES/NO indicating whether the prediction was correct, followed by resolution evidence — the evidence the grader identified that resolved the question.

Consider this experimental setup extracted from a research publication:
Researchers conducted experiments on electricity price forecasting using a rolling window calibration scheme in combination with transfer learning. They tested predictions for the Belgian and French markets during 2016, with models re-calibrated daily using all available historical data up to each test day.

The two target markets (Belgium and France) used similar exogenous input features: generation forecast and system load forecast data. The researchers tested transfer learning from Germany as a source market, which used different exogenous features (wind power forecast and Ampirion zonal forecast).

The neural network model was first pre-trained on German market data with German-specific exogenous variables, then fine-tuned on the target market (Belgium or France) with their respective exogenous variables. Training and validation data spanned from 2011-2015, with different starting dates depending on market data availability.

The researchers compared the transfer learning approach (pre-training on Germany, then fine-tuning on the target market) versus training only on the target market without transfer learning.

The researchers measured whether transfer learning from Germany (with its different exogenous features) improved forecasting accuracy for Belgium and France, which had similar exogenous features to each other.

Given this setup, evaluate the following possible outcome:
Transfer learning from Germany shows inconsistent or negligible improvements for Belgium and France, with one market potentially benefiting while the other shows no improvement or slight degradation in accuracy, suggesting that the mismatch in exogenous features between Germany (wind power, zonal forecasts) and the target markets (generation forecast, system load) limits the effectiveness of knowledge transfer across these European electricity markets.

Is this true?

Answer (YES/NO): NO